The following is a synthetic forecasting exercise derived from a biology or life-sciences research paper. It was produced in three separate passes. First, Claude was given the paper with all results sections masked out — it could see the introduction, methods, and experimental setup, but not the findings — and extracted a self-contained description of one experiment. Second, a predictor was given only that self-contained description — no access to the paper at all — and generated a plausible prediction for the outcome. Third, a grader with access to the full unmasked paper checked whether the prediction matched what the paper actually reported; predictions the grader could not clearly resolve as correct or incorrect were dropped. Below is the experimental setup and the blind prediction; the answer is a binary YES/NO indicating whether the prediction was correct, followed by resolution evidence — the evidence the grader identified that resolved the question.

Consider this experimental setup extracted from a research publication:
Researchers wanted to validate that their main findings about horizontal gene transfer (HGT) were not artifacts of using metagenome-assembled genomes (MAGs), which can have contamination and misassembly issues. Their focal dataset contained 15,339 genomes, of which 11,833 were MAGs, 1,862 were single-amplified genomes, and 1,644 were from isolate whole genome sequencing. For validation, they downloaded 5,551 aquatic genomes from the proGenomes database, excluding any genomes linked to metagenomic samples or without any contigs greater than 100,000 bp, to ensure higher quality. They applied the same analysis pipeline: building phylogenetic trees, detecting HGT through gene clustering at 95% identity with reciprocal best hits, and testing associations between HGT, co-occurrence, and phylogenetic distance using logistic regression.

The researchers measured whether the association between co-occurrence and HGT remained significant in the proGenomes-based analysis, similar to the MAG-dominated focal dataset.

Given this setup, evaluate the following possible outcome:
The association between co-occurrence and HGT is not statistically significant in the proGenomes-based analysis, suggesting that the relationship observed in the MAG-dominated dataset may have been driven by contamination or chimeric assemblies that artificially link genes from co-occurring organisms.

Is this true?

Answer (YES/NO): NO